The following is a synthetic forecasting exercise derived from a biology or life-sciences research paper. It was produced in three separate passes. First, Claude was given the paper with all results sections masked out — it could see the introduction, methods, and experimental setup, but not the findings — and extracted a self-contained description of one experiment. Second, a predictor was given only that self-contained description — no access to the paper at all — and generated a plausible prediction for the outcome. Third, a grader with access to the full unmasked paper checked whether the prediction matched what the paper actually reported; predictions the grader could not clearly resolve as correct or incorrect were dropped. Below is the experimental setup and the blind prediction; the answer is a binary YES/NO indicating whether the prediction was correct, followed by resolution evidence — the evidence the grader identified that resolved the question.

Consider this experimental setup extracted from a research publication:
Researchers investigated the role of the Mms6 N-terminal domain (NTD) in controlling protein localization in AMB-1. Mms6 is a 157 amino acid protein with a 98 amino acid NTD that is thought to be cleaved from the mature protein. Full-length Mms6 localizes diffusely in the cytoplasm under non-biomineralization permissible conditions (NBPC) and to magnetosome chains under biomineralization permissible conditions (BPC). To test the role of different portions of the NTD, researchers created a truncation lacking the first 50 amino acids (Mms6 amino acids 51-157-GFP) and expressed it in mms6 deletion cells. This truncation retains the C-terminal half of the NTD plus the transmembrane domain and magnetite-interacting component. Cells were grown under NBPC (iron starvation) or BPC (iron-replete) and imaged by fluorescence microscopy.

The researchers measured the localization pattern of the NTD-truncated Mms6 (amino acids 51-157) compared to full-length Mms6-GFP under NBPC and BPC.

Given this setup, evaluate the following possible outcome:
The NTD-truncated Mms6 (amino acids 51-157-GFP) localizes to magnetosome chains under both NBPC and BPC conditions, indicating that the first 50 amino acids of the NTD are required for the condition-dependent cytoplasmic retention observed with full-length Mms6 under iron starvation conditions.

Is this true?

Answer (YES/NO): YES